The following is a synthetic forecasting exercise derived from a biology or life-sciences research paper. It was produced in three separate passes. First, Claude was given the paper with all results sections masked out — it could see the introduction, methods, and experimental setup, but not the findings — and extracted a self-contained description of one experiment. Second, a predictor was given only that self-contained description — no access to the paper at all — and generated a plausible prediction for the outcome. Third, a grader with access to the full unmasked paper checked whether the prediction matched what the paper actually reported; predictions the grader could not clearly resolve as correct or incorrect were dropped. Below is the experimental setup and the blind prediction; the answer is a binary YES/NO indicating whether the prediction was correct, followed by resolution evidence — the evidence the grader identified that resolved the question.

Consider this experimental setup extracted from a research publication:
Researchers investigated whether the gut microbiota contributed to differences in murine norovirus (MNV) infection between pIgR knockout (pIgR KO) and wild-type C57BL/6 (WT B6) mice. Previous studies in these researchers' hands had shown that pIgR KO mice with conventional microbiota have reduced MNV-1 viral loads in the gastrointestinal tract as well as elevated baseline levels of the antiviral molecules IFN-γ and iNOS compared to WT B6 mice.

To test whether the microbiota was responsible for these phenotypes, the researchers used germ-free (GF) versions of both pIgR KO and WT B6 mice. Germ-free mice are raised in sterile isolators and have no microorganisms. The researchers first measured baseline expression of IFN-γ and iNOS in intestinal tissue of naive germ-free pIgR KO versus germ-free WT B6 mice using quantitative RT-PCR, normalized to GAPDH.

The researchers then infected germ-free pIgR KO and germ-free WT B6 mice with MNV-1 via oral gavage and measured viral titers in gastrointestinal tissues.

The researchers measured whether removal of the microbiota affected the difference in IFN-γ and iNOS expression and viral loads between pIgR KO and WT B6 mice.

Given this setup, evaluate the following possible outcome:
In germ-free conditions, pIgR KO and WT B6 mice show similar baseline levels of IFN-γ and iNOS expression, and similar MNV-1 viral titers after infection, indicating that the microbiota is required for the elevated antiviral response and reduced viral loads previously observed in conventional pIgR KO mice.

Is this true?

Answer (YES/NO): YES